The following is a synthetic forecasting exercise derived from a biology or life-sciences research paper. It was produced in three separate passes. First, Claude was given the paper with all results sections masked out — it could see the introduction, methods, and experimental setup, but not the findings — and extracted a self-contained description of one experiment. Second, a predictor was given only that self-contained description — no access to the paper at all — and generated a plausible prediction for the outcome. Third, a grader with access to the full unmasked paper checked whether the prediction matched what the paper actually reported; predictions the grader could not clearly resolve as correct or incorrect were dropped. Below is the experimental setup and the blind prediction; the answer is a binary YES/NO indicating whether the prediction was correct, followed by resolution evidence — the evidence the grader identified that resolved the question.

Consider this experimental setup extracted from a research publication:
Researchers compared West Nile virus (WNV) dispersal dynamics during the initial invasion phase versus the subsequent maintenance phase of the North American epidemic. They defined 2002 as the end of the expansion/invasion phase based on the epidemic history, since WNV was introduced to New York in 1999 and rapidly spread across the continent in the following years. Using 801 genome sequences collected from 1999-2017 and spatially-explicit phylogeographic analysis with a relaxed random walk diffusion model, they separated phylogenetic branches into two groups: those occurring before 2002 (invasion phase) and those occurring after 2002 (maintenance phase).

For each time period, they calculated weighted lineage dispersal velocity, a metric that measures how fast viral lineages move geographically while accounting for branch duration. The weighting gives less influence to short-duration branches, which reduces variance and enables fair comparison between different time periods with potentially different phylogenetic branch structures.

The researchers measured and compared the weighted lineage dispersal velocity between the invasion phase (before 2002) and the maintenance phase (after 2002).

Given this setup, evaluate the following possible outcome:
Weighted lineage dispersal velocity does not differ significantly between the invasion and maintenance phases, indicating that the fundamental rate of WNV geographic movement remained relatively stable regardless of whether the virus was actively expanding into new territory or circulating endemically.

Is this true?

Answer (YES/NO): NO